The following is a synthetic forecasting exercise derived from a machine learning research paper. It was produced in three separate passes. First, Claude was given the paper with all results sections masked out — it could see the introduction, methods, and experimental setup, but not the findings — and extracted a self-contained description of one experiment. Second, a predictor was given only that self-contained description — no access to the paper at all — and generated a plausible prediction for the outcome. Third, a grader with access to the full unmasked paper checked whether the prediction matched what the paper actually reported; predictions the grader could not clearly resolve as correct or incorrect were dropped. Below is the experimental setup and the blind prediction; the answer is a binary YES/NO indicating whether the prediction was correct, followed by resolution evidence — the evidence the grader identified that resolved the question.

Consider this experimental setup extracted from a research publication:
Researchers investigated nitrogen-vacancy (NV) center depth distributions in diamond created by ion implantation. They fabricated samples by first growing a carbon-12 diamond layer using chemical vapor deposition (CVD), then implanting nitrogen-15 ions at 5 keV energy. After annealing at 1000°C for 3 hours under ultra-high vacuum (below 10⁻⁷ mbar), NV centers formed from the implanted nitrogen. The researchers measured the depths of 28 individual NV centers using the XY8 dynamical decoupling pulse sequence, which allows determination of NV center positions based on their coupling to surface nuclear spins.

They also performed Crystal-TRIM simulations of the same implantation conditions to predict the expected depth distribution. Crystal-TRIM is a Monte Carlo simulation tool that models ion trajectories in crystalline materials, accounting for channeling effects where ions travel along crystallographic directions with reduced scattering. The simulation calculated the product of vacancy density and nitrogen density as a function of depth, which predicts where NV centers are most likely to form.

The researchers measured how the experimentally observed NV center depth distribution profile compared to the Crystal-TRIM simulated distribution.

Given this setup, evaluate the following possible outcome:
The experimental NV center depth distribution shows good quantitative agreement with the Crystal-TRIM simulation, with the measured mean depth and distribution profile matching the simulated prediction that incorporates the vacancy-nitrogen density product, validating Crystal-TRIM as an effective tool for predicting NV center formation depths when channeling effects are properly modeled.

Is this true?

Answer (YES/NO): NO